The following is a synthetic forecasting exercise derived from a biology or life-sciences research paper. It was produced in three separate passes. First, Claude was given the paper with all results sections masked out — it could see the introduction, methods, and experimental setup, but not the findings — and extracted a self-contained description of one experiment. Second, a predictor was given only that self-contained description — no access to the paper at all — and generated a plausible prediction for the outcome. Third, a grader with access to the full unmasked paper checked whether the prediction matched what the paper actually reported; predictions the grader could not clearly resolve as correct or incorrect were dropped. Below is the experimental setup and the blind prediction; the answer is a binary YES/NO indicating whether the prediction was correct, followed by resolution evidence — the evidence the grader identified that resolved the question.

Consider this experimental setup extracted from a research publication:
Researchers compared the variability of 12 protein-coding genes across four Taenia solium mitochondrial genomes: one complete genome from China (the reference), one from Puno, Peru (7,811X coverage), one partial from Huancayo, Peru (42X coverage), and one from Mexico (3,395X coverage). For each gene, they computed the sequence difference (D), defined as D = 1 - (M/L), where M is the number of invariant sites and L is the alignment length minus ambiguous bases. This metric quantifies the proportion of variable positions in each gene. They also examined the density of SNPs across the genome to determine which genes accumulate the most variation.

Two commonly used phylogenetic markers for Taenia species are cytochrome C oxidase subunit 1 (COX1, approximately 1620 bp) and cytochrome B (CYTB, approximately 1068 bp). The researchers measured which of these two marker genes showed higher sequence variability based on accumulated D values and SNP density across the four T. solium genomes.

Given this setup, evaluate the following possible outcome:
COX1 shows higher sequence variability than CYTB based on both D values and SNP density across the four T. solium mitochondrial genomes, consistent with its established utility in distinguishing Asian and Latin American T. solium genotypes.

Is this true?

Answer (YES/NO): NO